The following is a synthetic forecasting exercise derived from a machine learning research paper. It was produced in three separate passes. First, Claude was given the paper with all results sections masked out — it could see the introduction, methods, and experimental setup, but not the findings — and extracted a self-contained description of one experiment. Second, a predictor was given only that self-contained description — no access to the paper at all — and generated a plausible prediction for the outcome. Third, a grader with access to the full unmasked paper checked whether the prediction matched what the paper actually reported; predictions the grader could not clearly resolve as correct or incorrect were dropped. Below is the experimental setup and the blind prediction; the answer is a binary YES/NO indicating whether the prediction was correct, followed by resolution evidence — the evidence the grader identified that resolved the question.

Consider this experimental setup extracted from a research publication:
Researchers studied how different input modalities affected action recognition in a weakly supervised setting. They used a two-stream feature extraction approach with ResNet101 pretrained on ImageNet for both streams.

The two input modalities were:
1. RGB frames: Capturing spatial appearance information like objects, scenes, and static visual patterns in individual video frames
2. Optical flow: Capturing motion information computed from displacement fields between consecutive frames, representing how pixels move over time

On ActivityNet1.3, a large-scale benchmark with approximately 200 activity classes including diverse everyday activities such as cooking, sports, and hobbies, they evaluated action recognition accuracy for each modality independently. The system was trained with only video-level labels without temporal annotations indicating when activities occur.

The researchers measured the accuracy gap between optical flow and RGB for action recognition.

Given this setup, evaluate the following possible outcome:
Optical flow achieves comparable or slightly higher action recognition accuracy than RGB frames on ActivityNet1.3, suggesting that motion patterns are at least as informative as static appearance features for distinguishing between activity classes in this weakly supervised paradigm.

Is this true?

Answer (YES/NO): YES